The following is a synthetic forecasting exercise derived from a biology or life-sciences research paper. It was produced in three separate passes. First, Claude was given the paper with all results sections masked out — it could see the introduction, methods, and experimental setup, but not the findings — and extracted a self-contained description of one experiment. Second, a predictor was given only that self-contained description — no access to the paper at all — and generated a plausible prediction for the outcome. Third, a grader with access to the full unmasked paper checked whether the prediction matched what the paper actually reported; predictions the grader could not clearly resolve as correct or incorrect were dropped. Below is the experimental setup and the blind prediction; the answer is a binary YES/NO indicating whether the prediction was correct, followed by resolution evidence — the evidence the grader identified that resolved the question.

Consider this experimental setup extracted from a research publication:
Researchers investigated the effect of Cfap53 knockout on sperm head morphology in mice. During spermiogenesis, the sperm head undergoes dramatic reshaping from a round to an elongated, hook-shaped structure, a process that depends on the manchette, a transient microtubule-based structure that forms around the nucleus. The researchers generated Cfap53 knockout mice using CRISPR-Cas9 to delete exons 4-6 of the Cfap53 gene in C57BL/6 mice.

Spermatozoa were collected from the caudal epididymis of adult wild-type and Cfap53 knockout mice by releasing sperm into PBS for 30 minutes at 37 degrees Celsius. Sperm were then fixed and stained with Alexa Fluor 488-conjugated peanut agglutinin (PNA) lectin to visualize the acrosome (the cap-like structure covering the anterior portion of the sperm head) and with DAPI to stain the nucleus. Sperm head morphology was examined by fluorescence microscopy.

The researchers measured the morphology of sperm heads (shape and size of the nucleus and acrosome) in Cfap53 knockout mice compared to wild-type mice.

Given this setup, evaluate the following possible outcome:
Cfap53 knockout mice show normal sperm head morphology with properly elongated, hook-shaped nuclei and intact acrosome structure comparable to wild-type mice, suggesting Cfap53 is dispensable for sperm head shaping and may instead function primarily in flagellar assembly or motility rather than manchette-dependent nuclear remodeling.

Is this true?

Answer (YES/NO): NO